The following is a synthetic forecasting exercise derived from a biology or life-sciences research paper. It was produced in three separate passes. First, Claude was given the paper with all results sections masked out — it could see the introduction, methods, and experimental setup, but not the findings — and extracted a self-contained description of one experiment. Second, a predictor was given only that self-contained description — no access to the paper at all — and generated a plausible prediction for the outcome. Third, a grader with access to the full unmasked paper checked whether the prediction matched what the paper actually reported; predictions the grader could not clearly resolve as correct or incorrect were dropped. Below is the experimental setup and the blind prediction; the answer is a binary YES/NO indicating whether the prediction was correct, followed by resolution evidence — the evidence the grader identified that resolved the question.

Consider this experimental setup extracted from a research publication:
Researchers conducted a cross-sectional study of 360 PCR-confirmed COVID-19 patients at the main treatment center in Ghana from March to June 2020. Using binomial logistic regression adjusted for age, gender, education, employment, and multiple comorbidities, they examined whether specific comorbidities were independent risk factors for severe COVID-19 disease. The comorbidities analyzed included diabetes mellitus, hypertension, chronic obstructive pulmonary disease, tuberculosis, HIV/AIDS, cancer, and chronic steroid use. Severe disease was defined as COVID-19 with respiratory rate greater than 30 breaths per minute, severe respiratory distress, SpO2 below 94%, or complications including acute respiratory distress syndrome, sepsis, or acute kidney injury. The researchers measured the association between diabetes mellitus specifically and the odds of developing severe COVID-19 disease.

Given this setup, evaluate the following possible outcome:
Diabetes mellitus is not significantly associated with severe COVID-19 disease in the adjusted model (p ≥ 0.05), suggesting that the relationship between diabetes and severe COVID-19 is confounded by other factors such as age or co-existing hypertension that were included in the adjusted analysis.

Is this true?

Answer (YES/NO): NO